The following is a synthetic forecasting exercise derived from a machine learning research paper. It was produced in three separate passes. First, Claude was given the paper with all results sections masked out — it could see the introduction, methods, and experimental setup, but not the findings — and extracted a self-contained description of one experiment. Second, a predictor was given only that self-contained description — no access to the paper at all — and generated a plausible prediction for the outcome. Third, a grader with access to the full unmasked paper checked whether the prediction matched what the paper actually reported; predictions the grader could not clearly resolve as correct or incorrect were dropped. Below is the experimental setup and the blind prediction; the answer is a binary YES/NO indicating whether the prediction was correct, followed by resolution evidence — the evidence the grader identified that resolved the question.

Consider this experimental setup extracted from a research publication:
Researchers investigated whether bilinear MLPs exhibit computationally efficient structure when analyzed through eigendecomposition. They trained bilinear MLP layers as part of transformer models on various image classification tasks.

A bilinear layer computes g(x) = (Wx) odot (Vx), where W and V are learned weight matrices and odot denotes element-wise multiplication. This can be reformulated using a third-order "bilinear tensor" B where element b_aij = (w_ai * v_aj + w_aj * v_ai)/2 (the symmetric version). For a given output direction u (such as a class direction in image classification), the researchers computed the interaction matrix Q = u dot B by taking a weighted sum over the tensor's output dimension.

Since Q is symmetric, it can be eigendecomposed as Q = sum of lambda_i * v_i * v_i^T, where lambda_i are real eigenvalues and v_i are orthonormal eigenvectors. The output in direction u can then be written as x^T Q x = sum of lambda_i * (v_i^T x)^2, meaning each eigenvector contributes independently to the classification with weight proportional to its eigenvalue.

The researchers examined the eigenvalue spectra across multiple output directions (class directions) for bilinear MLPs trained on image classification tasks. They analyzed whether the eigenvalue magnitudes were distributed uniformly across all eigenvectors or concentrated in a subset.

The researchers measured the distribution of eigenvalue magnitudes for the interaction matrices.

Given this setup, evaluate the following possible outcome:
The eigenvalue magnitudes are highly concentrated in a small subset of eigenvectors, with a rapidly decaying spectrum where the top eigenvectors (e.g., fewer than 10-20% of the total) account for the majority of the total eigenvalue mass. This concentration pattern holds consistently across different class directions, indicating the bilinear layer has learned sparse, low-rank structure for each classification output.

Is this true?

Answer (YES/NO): YES